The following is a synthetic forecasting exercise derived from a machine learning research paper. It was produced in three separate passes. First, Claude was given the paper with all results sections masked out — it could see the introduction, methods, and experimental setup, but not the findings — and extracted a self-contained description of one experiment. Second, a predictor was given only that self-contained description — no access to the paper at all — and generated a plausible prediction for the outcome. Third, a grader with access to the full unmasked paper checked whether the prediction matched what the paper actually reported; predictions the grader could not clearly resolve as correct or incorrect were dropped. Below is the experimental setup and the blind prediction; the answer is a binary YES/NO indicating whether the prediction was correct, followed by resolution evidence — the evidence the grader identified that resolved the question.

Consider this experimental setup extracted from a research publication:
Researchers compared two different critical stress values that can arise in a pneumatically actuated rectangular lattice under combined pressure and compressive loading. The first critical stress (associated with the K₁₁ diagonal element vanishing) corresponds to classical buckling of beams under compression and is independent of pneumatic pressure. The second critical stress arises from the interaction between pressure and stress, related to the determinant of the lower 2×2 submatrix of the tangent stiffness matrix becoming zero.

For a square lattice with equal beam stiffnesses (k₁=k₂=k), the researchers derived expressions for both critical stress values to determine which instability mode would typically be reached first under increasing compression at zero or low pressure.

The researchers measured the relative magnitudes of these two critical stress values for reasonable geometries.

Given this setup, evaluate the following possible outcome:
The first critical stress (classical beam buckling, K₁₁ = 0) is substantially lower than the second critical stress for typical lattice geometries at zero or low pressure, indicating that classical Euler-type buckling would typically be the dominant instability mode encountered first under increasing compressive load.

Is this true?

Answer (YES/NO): NO